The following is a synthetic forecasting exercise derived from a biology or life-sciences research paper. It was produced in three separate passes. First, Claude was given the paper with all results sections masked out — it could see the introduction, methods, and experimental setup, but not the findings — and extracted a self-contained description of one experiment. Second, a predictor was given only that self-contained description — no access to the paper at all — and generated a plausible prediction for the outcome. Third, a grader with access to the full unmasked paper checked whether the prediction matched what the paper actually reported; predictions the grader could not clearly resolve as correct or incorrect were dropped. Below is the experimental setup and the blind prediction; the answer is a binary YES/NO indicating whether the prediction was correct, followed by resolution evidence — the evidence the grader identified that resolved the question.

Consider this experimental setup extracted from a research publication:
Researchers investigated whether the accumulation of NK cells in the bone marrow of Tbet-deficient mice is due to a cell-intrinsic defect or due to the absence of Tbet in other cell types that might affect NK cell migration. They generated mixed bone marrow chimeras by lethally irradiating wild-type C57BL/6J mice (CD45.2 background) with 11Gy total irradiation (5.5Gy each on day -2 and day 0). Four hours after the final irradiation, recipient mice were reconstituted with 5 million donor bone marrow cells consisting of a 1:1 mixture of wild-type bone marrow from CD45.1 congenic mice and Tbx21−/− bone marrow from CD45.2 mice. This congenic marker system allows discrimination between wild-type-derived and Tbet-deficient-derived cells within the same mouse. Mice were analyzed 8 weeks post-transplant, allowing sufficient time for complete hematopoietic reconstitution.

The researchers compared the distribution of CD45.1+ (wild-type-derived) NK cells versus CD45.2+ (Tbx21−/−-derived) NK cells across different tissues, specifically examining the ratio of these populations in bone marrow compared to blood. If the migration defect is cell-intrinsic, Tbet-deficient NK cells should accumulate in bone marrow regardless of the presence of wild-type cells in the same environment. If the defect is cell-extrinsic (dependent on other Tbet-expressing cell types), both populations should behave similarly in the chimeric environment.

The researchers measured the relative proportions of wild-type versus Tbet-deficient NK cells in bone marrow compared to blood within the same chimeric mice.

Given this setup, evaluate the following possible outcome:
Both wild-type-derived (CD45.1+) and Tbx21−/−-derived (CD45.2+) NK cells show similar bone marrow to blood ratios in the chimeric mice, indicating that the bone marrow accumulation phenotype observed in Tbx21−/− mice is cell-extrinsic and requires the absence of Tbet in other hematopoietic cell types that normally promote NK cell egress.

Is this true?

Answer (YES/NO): NO